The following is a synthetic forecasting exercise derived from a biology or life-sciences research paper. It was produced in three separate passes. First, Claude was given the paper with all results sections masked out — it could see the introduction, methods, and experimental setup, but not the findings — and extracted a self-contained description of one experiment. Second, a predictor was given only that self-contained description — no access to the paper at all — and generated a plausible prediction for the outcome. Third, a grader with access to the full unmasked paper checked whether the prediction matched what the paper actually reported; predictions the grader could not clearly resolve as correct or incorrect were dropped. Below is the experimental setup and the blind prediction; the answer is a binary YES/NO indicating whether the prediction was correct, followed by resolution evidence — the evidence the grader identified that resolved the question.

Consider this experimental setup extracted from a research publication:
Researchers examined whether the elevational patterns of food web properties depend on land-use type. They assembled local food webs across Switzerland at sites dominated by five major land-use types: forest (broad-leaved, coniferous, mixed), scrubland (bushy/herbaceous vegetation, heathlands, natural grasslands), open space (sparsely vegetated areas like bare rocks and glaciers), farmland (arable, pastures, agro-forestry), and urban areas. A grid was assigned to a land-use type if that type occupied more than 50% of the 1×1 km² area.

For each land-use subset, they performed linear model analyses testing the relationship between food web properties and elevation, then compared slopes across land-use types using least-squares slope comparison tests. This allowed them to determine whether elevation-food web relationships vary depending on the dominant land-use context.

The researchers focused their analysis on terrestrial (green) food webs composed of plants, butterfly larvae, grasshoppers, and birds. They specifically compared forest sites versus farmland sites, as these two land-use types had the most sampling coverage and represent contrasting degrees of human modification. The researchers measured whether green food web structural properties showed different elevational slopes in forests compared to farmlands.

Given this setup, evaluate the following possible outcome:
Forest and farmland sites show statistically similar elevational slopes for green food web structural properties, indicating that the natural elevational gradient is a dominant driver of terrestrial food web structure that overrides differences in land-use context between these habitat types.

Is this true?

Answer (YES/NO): NO